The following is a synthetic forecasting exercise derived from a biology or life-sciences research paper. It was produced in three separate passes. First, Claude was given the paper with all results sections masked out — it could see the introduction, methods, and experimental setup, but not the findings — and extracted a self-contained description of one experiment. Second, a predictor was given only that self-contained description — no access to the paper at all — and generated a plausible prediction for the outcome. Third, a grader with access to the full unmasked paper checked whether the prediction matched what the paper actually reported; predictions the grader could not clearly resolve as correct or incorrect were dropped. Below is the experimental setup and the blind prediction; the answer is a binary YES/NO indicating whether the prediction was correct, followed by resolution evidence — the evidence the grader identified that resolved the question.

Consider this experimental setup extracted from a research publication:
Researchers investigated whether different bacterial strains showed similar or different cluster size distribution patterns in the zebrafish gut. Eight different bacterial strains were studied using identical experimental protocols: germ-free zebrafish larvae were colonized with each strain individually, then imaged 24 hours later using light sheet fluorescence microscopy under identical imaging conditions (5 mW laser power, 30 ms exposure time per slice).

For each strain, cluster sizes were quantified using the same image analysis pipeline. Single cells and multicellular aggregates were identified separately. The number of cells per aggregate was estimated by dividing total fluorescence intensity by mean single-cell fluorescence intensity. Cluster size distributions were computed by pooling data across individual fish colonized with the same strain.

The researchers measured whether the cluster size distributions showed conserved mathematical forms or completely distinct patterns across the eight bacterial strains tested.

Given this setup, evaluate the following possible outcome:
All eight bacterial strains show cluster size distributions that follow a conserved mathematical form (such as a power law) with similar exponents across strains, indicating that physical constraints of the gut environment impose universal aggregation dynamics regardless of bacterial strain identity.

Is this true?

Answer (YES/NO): YES